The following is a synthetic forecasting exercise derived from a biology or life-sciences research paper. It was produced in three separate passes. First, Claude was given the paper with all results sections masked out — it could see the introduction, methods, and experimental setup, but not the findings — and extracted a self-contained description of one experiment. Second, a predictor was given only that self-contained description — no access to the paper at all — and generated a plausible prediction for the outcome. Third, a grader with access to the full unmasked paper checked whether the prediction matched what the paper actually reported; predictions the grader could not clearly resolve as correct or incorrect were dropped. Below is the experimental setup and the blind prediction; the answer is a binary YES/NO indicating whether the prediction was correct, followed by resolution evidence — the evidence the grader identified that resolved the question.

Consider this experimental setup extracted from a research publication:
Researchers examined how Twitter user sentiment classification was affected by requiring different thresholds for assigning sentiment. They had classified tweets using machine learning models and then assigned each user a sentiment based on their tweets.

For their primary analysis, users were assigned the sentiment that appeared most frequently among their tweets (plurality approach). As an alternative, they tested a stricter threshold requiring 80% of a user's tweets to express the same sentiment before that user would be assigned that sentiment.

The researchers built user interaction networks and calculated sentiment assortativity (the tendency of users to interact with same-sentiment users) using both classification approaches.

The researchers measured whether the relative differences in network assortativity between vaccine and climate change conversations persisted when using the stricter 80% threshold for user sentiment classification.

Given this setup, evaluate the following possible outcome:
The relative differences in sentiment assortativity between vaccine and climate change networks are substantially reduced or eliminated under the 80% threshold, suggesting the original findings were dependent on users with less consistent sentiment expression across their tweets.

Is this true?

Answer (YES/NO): NO